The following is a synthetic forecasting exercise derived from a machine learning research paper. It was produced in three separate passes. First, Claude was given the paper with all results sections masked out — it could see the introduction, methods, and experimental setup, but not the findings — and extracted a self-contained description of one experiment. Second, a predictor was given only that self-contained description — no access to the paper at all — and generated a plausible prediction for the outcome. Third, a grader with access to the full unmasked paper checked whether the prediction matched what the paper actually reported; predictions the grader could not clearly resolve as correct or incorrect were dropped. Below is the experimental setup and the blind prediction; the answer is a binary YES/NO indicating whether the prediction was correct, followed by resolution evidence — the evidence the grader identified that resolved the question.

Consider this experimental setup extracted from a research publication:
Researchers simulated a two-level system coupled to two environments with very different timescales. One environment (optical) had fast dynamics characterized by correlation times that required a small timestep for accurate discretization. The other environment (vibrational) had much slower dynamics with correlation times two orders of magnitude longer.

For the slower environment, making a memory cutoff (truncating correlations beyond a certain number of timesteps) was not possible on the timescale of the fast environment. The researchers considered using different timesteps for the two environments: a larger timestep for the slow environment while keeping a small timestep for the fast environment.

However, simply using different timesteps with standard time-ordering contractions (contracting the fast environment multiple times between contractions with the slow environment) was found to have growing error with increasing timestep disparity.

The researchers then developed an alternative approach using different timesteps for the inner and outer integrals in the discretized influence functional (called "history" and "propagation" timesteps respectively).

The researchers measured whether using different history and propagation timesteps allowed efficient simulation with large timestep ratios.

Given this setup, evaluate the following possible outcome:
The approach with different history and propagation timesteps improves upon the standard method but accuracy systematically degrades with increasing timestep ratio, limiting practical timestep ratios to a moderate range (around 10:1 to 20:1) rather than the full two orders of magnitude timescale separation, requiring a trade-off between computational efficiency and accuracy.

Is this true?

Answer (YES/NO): NO